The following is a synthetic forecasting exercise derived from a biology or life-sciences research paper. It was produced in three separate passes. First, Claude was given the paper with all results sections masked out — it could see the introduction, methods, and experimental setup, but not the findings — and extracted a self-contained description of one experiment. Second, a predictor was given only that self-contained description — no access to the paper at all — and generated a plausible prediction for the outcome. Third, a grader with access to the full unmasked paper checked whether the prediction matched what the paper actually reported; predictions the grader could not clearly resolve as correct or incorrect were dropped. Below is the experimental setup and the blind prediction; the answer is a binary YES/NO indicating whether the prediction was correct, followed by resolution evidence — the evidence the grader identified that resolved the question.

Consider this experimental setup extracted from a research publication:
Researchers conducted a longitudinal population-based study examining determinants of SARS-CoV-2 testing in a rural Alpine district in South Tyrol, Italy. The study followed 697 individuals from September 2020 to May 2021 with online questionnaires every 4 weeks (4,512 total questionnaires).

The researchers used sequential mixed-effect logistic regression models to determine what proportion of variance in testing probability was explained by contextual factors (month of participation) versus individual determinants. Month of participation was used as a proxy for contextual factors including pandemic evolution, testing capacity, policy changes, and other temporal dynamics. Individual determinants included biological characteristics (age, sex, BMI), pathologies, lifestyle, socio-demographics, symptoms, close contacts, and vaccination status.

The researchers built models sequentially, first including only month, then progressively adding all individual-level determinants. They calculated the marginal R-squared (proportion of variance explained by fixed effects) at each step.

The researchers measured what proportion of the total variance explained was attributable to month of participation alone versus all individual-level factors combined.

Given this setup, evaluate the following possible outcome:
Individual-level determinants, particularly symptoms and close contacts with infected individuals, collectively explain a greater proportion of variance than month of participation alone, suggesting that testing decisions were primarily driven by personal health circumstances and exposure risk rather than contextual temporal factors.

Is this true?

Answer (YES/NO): YES